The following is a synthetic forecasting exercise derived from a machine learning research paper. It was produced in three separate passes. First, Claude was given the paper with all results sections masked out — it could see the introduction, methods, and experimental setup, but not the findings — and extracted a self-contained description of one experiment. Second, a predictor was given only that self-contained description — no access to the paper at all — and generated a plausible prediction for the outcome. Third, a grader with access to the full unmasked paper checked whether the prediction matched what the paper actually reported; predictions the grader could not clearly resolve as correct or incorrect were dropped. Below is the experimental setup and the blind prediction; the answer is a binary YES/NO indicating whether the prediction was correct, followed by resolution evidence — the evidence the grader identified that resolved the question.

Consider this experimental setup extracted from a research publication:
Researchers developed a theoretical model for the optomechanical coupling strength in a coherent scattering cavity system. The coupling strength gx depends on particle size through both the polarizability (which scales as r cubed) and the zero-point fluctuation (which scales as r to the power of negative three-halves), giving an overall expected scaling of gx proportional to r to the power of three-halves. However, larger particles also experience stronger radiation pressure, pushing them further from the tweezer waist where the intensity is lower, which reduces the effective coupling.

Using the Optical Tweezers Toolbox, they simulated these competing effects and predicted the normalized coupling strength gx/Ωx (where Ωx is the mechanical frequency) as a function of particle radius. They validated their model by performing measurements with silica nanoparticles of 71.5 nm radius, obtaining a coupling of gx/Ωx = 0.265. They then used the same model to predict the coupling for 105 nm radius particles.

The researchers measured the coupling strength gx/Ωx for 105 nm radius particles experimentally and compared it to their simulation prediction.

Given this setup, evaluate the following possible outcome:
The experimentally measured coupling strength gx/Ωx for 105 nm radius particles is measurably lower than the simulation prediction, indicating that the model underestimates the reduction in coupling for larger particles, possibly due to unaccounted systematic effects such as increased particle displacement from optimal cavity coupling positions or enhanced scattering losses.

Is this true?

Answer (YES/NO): YES